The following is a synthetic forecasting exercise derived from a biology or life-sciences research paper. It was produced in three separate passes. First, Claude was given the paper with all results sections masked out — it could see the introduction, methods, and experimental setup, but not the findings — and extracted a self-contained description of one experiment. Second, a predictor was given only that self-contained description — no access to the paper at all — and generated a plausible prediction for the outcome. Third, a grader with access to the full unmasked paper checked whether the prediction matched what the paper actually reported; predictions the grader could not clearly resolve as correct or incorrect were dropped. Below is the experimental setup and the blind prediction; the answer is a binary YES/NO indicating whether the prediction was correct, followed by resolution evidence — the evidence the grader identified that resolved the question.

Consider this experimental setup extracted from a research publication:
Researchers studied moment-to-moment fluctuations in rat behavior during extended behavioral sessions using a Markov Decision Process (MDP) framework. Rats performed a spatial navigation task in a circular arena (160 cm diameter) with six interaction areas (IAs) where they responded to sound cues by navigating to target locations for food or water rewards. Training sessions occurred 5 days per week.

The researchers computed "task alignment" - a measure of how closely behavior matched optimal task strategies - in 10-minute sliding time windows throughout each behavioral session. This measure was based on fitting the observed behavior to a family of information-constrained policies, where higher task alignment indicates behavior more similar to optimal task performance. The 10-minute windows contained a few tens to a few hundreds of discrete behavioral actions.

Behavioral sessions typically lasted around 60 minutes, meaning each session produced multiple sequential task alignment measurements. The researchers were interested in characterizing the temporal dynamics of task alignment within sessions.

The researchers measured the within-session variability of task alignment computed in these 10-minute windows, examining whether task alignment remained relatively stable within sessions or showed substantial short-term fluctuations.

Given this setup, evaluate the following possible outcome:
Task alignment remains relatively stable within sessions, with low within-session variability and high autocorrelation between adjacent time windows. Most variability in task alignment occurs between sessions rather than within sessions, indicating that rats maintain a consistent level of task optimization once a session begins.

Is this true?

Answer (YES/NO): NO